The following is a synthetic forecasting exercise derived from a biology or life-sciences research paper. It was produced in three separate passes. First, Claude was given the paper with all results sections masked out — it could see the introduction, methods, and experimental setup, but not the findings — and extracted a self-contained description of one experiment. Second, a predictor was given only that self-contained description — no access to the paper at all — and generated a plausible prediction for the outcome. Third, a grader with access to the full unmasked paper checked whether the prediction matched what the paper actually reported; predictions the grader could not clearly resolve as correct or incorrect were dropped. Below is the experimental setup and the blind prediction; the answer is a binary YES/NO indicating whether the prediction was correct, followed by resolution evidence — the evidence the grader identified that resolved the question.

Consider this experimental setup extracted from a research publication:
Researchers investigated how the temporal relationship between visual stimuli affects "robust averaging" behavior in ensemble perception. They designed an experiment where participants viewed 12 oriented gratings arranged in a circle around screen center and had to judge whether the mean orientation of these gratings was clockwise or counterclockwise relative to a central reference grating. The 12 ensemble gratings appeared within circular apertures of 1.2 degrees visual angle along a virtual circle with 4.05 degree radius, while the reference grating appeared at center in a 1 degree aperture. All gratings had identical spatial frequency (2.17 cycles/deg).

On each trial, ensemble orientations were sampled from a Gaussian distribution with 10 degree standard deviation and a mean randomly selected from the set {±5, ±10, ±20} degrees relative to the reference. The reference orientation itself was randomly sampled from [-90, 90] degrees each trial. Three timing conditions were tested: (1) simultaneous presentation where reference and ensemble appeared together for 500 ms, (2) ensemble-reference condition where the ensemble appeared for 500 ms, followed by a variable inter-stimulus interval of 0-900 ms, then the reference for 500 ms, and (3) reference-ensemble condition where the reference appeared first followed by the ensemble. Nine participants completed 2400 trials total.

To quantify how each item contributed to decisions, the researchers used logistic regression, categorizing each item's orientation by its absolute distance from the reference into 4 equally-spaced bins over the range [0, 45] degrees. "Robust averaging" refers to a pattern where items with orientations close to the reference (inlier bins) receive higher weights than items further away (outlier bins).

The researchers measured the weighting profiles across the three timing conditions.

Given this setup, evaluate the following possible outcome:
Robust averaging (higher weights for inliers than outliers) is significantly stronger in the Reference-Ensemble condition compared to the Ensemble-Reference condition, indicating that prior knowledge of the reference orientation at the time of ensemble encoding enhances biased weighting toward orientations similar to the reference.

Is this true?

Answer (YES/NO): NO